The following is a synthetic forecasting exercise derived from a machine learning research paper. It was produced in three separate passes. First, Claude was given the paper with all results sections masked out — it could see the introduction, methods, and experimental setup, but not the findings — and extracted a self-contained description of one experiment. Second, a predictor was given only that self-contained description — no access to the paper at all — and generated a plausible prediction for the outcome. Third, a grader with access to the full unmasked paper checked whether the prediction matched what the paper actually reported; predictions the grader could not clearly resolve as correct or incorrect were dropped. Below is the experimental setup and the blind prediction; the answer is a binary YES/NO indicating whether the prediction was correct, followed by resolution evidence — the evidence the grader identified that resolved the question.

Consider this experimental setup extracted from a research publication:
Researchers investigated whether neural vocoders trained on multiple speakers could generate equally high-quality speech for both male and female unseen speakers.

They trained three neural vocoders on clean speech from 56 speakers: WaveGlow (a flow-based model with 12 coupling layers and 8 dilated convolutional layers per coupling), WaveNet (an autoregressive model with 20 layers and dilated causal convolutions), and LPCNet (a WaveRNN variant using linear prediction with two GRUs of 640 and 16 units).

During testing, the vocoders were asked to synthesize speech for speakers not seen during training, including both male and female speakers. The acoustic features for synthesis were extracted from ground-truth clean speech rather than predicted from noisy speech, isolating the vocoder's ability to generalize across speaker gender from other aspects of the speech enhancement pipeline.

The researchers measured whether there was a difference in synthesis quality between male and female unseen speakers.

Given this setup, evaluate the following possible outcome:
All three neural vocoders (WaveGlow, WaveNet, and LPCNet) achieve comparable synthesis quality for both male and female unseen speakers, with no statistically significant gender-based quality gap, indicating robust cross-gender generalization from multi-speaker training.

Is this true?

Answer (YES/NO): NO